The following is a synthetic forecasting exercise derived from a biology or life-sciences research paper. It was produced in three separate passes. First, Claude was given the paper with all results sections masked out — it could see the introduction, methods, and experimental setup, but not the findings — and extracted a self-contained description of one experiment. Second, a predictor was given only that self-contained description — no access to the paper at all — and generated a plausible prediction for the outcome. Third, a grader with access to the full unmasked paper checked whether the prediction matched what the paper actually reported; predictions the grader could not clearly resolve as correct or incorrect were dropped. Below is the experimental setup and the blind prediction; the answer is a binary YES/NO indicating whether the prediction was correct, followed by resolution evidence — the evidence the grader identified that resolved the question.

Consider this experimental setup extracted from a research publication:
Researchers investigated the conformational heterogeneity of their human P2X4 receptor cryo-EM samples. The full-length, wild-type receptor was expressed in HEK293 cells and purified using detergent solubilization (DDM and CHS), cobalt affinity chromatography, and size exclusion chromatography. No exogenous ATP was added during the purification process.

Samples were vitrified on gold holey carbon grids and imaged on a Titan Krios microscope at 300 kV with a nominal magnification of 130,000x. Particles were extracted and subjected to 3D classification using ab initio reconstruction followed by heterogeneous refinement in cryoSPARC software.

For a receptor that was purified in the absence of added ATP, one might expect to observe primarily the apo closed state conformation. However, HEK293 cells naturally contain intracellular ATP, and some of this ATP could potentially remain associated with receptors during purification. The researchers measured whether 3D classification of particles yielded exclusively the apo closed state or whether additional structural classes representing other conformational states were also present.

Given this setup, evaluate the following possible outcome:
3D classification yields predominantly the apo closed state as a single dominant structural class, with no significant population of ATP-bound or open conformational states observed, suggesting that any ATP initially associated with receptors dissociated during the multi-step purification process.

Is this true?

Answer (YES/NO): NO